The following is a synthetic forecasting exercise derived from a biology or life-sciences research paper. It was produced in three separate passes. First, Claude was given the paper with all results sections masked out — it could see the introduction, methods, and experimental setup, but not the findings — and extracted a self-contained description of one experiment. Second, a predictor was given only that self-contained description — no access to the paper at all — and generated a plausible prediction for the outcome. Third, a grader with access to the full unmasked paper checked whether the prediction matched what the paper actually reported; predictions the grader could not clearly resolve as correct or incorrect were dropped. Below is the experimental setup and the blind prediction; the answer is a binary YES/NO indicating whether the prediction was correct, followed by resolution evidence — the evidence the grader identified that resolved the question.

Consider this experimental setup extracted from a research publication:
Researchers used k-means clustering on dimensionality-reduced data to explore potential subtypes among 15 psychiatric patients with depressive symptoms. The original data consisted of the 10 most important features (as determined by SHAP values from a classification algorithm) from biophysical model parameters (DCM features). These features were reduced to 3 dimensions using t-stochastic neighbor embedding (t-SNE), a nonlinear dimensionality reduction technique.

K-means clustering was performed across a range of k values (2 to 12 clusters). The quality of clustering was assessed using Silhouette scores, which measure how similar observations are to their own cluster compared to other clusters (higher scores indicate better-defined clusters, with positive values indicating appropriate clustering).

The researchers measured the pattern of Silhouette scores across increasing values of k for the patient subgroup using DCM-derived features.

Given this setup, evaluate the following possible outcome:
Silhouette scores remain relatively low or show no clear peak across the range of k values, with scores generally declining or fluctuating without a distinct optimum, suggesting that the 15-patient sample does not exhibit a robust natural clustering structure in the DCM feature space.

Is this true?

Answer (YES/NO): NO